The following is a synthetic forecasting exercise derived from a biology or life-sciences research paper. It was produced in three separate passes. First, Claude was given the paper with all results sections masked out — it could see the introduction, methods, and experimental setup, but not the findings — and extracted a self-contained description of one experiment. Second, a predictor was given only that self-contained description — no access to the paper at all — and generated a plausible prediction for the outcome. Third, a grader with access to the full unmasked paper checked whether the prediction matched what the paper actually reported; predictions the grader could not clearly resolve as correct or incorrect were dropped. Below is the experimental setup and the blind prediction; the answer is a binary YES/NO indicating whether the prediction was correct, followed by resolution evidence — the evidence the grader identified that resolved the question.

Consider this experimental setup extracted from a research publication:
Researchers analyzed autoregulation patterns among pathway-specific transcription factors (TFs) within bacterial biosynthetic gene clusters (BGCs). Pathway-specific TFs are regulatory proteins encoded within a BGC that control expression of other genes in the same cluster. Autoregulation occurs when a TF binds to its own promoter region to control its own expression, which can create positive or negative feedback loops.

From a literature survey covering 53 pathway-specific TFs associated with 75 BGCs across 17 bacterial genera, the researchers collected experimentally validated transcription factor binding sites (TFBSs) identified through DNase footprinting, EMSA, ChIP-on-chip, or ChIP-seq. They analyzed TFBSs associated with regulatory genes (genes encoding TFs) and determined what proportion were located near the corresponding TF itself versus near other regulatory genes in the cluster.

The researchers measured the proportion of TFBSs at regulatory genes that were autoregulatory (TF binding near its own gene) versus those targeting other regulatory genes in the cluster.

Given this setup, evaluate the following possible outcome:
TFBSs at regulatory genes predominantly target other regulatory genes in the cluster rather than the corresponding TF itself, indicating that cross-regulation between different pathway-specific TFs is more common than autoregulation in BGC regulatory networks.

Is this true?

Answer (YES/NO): YES